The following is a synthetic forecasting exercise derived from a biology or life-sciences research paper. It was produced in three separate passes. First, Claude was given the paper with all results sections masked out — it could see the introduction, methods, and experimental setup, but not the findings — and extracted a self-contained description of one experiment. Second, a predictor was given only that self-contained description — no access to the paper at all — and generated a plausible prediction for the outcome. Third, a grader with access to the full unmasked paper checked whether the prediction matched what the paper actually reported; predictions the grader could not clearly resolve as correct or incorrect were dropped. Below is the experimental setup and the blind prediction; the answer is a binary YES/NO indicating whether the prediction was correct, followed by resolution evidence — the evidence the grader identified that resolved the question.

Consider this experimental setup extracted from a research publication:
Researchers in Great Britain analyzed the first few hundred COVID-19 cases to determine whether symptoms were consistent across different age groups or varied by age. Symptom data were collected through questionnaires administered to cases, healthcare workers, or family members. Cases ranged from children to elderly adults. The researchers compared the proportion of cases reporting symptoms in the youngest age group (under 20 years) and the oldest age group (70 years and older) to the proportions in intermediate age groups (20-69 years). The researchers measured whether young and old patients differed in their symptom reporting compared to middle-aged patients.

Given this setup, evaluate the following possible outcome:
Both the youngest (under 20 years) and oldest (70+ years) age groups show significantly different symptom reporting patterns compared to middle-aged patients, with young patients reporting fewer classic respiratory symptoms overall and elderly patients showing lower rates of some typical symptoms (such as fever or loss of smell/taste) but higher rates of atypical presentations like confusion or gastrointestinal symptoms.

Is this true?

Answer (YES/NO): NO